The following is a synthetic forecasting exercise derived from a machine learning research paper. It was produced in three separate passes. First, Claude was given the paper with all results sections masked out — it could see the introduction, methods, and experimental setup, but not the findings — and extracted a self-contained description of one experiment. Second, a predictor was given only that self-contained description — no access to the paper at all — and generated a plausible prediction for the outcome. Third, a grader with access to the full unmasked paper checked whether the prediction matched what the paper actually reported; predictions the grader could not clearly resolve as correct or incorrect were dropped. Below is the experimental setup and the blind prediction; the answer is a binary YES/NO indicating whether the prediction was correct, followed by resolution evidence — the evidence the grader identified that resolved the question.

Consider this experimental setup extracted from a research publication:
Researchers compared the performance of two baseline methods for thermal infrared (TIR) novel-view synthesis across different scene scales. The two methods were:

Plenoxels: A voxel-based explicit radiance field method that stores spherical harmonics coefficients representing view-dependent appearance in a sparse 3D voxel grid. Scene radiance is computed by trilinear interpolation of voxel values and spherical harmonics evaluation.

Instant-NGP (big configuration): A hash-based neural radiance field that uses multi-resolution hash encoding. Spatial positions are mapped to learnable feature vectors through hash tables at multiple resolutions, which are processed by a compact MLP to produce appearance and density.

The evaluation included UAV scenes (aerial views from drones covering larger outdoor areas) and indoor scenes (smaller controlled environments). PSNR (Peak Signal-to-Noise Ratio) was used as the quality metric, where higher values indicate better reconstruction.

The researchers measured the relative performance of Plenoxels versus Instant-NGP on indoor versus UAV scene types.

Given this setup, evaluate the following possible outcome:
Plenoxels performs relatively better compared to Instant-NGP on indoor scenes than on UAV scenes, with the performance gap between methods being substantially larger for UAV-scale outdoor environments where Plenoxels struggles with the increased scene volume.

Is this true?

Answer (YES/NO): NO